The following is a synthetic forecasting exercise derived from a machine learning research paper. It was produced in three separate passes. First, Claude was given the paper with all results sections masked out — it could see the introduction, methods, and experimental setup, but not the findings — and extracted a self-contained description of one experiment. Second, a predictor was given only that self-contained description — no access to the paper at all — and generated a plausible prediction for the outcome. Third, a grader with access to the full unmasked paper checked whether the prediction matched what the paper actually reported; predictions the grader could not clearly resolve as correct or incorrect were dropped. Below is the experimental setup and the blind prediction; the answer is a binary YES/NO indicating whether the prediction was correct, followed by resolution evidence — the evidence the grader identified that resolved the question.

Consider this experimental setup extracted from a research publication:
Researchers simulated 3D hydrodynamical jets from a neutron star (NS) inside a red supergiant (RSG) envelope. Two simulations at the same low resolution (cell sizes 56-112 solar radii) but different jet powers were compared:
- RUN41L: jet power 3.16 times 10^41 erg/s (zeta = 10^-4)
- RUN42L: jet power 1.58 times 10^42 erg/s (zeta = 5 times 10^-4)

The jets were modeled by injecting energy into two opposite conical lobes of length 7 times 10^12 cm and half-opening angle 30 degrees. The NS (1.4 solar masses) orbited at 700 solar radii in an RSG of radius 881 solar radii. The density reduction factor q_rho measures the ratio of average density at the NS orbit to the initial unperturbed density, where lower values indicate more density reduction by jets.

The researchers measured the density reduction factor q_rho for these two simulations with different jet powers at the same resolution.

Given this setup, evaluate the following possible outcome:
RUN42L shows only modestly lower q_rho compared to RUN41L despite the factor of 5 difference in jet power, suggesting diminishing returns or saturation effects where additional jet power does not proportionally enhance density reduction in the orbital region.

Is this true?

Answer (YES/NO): NO